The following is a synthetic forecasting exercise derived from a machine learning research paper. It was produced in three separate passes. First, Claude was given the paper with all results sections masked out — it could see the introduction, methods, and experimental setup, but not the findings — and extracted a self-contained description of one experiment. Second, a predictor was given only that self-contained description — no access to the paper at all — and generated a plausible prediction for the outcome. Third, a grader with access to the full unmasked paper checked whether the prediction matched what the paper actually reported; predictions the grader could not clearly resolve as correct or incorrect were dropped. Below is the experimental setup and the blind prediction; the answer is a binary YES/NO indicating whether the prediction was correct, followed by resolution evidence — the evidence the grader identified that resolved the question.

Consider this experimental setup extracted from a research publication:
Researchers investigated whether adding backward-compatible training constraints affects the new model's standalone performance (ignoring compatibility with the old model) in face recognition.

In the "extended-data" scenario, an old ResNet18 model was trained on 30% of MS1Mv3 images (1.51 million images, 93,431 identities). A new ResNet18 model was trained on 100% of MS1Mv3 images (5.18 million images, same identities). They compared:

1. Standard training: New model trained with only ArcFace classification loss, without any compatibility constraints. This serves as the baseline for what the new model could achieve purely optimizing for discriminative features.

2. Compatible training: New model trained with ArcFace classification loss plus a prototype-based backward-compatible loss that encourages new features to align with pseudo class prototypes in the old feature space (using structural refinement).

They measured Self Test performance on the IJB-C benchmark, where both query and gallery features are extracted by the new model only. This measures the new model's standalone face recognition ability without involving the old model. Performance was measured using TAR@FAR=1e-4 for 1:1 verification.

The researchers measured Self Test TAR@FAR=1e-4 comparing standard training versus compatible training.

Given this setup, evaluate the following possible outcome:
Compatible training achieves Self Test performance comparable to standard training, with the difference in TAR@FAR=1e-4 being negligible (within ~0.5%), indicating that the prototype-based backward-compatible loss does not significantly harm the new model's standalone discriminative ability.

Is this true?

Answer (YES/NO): NO